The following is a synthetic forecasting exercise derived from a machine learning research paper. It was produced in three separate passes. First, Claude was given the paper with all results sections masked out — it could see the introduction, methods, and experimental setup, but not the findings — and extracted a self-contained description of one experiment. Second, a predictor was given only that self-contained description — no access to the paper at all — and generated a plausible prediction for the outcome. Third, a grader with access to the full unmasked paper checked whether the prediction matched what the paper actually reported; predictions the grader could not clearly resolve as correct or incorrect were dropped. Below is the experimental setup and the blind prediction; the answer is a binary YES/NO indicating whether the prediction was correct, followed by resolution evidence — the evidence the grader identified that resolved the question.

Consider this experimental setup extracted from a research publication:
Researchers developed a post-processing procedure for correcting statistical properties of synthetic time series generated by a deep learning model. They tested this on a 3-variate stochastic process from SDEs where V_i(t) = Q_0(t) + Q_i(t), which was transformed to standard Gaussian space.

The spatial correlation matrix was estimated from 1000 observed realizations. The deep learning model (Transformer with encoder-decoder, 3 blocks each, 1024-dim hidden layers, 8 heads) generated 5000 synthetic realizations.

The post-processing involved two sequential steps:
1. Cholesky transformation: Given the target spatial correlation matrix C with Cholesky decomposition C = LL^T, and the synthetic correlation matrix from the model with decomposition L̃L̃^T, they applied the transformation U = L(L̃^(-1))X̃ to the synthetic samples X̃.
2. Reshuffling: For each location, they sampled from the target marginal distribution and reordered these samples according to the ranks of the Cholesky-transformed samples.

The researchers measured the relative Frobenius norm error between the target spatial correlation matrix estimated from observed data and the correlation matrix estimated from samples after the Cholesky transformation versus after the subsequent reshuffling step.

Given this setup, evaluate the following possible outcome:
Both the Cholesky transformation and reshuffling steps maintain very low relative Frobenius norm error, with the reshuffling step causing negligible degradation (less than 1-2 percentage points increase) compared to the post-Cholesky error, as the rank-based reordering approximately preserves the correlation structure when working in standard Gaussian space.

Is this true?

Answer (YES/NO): YES